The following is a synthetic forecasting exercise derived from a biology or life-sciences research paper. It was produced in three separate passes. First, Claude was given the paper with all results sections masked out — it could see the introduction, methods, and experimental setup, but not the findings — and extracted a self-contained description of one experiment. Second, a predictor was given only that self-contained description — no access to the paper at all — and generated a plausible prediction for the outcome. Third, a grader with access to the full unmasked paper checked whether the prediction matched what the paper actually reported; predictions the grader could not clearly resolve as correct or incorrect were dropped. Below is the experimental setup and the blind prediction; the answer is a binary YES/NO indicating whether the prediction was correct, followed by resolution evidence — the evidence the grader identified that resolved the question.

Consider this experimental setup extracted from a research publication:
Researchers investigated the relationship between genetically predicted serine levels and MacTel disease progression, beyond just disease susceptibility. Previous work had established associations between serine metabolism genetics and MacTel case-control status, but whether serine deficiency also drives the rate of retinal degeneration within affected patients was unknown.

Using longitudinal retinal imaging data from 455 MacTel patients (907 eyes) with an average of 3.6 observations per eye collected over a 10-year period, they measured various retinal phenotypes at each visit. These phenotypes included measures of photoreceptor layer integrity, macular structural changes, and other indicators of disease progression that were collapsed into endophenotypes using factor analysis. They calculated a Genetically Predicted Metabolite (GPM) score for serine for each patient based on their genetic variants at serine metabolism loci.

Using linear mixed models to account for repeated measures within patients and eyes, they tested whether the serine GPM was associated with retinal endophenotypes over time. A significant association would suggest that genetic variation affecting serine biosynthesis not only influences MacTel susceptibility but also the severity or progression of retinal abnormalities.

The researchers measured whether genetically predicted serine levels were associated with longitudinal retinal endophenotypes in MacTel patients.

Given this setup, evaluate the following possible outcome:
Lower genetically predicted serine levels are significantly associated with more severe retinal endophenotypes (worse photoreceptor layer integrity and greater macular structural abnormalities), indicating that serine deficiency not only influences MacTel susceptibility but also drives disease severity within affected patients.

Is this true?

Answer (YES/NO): YES